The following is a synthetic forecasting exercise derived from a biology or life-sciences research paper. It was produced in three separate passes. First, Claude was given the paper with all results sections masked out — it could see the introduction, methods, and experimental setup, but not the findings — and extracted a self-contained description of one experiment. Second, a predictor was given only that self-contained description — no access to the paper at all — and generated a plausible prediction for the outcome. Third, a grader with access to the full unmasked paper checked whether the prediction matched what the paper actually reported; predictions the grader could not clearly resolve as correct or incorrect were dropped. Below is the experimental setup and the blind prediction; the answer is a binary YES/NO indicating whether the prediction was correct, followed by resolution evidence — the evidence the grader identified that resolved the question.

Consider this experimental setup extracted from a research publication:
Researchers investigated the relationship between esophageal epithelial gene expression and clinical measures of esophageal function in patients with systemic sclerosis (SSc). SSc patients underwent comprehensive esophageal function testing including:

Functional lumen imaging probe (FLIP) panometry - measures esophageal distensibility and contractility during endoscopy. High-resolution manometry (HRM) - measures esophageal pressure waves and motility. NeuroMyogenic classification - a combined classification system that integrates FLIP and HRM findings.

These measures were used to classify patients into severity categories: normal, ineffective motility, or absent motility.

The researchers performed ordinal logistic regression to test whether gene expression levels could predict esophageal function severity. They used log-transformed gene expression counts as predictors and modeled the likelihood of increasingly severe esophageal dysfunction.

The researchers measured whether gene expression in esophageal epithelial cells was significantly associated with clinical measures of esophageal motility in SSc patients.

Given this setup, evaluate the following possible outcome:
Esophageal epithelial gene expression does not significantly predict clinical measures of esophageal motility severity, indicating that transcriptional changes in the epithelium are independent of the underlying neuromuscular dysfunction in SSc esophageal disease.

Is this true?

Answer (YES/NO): NO